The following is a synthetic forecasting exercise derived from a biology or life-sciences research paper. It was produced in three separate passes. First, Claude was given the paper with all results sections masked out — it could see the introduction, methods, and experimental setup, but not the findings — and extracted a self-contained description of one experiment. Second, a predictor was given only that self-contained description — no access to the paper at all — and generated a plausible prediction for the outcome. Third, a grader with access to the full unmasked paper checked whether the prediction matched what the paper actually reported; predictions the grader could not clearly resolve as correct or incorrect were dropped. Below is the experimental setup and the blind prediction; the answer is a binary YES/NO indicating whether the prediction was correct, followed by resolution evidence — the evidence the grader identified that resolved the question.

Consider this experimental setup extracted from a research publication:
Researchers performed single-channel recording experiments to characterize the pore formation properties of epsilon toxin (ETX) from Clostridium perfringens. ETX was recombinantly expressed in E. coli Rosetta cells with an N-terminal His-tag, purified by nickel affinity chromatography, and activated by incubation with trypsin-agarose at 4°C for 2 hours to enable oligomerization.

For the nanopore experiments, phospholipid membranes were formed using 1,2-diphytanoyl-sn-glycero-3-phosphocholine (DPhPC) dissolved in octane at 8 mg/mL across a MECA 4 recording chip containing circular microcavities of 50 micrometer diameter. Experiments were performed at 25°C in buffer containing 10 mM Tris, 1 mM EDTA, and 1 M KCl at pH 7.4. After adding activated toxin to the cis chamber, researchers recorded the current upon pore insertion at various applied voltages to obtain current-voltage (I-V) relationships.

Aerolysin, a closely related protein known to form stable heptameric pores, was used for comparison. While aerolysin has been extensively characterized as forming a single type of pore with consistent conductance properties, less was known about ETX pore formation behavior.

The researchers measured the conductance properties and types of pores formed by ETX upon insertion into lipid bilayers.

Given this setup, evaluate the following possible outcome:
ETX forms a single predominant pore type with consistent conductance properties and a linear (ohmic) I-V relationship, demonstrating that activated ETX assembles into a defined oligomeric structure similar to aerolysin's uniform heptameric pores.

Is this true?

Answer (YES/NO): NO